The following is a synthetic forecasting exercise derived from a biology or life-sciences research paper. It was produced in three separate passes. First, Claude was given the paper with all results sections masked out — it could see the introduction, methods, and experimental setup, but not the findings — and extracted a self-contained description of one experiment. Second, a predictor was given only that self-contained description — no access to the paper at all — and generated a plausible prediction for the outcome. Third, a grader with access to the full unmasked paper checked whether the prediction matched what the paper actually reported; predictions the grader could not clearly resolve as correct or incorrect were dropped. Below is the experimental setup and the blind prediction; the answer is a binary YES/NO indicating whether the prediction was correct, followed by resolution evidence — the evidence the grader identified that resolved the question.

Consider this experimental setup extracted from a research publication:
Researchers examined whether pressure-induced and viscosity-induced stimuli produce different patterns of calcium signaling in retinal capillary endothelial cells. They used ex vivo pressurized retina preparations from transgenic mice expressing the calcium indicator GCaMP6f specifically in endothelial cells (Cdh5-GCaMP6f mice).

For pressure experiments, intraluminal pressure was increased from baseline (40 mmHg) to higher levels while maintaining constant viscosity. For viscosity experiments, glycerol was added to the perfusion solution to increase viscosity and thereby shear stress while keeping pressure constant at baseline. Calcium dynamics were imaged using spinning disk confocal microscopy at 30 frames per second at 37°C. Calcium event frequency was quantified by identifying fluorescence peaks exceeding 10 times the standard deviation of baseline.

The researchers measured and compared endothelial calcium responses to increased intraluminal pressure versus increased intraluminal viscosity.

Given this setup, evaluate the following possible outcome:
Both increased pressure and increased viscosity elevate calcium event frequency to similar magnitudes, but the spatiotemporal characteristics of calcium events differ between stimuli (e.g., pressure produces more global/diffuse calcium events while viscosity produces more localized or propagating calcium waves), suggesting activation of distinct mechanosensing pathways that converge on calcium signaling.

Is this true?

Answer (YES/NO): NO